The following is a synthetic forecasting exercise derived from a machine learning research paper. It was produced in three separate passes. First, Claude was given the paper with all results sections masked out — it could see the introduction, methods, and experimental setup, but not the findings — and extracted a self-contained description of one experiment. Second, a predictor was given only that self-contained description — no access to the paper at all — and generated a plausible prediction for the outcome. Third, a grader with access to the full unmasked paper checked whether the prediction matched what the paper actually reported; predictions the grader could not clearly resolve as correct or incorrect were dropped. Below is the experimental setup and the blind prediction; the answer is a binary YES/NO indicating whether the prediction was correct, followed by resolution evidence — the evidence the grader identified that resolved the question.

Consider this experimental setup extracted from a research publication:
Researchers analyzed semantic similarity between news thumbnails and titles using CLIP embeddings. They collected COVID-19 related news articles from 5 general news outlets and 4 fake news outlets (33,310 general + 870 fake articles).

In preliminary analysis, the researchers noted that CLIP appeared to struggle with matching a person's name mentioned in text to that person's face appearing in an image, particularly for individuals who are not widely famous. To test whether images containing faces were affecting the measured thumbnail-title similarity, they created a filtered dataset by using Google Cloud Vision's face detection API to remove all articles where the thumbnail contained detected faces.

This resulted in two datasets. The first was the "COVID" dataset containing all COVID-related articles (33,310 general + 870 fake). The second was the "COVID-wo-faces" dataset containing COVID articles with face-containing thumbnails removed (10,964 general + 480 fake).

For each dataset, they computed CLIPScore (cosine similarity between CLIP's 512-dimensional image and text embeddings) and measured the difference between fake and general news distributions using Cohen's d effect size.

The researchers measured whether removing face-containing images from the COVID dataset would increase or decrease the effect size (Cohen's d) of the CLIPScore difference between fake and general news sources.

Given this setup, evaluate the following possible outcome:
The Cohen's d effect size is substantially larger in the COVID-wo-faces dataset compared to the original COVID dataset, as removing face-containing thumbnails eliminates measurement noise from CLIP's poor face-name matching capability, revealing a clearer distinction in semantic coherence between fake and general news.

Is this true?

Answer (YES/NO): NO